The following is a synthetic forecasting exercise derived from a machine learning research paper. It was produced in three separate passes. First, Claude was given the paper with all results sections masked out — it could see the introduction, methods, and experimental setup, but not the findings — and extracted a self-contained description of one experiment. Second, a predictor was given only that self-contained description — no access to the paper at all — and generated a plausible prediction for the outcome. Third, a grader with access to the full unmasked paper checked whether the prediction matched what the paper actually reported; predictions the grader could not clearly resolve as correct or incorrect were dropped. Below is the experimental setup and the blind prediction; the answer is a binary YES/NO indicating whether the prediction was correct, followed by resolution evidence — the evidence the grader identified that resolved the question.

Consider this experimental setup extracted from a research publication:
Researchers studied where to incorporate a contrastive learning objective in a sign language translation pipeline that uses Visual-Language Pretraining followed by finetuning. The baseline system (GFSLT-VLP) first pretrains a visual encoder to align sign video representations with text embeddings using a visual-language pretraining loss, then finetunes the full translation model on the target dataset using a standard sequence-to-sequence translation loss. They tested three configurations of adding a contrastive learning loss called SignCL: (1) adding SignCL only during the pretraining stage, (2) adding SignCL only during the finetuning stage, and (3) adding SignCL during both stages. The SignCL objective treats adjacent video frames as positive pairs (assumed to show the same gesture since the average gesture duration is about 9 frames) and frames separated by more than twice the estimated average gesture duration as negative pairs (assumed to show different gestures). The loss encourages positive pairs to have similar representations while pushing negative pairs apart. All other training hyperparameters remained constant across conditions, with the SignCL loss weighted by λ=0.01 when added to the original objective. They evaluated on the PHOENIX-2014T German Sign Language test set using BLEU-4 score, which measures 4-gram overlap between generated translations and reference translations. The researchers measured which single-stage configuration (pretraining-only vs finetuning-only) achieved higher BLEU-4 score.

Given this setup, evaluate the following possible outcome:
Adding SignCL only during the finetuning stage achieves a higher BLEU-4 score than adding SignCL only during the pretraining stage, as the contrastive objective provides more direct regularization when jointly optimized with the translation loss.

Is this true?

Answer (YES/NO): NO